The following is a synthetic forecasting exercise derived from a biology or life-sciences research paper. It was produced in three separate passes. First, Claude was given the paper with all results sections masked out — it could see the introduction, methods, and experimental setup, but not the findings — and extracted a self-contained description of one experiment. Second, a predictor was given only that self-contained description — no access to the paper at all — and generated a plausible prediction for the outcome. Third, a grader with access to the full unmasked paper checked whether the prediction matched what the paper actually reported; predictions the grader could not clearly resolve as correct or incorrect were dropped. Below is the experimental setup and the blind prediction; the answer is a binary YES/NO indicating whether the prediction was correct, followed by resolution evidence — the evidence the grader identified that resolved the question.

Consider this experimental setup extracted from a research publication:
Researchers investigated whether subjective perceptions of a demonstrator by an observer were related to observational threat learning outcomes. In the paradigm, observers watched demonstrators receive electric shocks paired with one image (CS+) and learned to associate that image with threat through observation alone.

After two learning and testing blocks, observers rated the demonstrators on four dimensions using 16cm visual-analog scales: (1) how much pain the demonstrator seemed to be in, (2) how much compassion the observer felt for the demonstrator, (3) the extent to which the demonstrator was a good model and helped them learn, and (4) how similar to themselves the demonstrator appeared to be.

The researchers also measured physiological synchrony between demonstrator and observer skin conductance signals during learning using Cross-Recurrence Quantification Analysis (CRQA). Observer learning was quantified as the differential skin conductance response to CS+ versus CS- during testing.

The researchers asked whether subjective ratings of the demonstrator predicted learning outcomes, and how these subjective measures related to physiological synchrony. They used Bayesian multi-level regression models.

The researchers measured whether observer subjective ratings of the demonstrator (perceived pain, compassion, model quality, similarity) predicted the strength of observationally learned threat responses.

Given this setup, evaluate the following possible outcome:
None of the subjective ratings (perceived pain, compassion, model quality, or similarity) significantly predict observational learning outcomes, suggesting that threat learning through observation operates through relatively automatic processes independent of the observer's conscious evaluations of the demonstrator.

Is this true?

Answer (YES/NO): YES